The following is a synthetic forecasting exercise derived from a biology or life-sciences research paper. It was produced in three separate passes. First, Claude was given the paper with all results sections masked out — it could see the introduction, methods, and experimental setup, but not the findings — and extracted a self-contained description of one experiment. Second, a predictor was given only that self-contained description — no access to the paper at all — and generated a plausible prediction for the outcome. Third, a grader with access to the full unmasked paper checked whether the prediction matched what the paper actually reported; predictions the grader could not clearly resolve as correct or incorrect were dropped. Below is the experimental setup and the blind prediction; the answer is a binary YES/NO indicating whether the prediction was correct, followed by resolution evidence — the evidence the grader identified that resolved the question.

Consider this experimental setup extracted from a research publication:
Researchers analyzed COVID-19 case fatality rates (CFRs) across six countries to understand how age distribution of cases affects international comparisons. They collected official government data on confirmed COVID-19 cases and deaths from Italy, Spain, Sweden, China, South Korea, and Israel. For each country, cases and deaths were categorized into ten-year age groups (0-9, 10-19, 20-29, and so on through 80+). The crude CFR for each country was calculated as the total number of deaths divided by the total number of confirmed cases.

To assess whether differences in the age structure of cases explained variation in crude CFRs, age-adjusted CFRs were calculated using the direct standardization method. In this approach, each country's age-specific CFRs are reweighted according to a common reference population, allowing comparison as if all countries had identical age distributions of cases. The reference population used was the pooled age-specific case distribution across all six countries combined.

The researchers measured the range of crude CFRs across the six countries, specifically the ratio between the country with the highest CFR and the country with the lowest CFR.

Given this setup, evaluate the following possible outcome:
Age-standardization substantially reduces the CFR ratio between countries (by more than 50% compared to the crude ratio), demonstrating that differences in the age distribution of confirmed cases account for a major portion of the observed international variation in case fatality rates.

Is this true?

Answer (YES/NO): YES